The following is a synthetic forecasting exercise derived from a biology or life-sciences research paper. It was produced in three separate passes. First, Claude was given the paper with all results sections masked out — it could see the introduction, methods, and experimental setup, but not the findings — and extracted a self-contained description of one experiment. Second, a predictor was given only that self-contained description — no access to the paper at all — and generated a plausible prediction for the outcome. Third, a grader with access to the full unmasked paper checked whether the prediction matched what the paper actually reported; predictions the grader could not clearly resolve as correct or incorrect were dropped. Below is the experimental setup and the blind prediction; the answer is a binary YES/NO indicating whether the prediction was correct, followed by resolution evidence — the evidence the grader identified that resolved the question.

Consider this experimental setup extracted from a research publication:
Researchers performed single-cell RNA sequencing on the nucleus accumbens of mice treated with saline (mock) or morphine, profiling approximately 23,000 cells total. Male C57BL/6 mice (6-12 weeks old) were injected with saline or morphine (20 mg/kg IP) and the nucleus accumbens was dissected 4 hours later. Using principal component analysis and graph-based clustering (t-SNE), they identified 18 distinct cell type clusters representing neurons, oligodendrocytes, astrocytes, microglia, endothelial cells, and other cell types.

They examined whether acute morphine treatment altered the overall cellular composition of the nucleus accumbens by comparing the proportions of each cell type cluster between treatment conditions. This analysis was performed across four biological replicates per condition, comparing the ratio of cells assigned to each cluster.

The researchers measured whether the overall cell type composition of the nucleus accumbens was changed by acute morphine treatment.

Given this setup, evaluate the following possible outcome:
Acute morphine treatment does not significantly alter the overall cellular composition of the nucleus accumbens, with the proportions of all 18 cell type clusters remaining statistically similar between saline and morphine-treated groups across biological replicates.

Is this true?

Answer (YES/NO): YES